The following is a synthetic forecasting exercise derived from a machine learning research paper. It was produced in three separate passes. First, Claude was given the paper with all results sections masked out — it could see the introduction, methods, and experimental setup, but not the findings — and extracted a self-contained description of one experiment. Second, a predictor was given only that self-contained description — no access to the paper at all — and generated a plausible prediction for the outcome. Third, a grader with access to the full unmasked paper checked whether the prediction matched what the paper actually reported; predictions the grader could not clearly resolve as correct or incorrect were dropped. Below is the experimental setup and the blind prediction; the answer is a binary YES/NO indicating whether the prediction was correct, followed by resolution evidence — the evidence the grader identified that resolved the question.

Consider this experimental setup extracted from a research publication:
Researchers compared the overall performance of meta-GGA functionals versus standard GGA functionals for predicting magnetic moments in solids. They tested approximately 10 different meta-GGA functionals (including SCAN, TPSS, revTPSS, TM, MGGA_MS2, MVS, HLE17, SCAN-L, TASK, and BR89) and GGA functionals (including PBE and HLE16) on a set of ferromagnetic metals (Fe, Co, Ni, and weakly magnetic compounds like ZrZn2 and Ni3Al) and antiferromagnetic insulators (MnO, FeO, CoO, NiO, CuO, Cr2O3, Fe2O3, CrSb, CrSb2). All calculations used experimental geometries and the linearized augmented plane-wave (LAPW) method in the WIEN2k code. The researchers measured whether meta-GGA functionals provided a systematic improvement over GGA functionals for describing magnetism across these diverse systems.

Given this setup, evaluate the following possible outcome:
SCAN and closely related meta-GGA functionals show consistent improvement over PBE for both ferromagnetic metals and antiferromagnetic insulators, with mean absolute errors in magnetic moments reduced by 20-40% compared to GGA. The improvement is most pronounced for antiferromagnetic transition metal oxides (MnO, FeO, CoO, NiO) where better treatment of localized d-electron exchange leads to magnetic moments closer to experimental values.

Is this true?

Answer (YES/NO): NO